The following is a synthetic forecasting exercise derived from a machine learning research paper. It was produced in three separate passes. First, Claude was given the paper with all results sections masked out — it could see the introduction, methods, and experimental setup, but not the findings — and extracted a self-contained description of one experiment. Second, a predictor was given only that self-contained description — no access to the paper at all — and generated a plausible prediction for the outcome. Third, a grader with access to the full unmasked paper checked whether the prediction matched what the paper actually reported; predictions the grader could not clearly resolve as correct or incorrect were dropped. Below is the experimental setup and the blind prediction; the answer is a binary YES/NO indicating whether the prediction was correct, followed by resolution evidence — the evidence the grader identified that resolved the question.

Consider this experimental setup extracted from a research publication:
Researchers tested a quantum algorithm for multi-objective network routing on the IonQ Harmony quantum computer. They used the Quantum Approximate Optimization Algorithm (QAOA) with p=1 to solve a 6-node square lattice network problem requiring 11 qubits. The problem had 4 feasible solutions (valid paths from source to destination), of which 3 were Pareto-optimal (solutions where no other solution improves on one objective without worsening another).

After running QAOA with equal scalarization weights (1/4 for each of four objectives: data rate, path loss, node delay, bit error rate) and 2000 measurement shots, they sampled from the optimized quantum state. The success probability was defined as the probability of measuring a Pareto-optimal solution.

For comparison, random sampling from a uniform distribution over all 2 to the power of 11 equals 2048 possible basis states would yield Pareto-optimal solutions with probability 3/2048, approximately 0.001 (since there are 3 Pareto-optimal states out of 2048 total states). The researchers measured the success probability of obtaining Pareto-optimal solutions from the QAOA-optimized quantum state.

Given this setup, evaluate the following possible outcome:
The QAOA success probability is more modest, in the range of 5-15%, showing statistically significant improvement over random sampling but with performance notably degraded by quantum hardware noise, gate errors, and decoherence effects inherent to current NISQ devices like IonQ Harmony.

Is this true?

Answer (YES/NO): NO